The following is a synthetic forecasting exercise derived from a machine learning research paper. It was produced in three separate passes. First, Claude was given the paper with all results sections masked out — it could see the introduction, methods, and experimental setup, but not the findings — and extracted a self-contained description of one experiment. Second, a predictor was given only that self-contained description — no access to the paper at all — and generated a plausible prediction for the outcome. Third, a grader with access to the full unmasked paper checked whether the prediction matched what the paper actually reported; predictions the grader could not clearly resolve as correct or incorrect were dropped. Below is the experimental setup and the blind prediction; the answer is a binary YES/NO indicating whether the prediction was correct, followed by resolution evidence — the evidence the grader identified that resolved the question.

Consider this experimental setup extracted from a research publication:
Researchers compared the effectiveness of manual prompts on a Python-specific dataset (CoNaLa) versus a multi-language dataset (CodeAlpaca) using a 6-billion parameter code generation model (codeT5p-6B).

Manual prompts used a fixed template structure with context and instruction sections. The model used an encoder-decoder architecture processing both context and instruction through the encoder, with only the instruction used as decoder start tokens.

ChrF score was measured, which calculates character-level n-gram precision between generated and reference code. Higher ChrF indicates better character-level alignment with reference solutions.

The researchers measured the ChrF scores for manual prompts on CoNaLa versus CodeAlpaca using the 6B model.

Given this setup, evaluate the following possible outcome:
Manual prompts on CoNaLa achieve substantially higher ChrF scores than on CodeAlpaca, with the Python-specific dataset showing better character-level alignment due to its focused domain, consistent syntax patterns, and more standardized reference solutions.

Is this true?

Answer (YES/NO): NO